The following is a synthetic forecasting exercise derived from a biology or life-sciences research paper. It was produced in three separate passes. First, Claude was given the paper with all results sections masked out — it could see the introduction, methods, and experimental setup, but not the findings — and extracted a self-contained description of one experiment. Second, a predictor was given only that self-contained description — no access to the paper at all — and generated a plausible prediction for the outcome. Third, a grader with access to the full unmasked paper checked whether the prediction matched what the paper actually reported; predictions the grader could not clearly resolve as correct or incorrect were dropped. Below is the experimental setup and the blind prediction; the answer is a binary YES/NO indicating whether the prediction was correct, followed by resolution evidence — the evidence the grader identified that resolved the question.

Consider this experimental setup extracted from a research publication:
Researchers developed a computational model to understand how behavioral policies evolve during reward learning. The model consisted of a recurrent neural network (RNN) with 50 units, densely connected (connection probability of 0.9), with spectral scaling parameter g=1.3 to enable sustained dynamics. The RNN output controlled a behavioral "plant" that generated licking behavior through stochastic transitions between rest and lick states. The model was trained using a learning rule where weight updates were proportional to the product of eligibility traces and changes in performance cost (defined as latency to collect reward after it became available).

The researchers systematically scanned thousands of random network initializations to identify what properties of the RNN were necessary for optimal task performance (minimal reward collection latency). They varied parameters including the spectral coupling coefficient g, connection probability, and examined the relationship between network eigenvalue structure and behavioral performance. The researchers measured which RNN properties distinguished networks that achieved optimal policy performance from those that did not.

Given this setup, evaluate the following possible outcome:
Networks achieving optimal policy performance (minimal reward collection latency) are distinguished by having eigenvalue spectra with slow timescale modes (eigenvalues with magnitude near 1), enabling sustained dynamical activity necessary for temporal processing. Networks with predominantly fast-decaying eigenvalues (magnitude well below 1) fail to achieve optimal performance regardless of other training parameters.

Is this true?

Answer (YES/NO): YES